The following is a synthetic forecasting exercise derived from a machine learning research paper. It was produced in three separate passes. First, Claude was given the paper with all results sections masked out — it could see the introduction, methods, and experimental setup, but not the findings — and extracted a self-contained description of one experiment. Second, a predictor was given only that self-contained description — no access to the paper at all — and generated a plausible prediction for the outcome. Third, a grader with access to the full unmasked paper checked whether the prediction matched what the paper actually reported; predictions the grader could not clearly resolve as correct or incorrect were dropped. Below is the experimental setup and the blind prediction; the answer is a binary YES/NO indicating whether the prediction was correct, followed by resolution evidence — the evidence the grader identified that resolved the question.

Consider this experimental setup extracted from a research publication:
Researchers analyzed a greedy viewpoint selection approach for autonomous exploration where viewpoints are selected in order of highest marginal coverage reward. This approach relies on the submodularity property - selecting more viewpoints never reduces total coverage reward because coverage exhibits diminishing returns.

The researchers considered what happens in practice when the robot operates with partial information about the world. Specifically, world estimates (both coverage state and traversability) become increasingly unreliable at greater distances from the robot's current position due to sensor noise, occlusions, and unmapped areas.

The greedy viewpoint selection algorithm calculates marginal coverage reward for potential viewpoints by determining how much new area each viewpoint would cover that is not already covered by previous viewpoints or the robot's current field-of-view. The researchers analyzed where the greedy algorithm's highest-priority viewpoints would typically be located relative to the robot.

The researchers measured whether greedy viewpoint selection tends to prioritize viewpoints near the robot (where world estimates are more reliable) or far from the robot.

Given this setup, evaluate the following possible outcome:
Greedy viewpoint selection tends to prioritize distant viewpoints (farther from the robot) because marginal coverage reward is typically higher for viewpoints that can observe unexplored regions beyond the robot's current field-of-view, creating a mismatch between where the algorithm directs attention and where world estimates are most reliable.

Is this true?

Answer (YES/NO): YES